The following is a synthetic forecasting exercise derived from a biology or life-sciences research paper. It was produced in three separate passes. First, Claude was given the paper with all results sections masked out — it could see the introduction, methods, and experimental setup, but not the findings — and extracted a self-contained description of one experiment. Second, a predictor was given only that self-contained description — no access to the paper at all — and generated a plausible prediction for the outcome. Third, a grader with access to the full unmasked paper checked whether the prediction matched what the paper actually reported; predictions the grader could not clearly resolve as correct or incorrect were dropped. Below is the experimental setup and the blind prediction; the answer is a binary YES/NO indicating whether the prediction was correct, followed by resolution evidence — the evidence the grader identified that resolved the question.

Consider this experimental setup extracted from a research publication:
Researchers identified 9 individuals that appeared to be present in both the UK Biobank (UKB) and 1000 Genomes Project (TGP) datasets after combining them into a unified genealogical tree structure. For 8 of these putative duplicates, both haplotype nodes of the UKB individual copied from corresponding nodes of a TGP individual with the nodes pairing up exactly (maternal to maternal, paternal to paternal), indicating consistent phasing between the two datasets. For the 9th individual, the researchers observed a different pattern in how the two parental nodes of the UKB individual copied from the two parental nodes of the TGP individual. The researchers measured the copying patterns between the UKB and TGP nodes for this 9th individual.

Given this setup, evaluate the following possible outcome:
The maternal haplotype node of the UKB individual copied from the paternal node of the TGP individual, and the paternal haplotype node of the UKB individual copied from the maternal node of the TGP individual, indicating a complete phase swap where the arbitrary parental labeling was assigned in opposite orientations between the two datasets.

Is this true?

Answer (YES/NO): NO